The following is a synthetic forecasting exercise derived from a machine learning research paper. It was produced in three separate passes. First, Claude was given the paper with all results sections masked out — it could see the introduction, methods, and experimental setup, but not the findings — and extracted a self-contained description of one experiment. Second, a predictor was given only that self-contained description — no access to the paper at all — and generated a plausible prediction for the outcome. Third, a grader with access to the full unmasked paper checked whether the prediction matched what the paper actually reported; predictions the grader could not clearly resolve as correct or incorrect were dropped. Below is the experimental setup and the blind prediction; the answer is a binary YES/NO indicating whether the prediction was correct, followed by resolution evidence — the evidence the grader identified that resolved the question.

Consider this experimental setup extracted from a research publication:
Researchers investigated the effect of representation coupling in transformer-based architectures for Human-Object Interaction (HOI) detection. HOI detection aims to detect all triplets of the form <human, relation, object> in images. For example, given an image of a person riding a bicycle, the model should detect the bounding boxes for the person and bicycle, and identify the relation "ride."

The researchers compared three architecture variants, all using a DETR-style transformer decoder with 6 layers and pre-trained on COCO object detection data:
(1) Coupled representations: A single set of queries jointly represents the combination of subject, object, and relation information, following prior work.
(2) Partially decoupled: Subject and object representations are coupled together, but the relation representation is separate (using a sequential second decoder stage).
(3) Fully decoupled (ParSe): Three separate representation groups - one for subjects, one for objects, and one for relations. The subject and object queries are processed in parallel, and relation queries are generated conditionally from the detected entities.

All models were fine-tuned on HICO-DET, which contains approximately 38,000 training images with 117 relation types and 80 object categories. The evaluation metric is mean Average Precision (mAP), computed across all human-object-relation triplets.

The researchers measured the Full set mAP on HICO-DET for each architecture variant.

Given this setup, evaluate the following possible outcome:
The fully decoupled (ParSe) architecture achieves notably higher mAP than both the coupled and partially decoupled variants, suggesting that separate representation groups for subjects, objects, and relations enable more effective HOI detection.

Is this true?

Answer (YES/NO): YES